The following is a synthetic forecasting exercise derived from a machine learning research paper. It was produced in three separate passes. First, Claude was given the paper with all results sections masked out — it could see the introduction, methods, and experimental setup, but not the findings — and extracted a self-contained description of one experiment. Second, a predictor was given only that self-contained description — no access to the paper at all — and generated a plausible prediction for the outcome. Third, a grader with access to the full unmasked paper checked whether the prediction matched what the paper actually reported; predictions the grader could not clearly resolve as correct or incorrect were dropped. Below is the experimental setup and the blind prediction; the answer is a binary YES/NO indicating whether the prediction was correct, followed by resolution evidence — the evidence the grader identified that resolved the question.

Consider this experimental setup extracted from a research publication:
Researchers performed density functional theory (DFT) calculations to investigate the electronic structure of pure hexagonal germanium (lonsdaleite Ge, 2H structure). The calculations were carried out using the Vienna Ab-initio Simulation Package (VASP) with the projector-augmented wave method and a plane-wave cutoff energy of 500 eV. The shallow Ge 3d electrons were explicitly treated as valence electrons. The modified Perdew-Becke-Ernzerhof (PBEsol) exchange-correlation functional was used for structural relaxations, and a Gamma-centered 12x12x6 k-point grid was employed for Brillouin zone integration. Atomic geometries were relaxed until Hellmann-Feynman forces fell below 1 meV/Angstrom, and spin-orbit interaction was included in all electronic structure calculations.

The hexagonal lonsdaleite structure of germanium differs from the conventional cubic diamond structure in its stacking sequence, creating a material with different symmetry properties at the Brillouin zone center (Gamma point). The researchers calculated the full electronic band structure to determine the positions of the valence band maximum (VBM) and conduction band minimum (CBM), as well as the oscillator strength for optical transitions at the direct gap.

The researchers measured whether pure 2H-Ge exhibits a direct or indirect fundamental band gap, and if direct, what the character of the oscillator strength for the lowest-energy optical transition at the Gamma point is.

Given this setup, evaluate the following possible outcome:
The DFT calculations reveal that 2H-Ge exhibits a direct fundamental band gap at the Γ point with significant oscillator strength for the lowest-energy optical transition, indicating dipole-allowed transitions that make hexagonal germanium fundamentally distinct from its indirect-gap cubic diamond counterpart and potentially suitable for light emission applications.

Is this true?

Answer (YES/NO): NO